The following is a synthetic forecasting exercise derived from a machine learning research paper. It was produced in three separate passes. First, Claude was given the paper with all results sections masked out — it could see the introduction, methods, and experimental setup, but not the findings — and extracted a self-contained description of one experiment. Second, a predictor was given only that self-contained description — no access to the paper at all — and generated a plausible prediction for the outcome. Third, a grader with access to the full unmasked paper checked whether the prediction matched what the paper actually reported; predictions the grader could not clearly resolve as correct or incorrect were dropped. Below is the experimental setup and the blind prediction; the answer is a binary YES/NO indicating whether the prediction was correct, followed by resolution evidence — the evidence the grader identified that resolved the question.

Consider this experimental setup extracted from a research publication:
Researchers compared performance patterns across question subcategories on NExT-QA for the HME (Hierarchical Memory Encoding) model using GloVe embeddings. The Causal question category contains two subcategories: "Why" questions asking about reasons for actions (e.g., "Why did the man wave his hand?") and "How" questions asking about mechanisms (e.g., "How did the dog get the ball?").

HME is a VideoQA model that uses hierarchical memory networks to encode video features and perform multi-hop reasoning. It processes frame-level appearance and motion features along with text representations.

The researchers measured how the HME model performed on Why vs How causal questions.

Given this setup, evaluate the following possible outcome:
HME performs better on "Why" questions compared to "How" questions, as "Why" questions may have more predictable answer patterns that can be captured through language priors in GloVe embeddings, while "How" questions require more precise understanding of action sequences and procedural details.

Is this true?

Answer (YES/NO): YES